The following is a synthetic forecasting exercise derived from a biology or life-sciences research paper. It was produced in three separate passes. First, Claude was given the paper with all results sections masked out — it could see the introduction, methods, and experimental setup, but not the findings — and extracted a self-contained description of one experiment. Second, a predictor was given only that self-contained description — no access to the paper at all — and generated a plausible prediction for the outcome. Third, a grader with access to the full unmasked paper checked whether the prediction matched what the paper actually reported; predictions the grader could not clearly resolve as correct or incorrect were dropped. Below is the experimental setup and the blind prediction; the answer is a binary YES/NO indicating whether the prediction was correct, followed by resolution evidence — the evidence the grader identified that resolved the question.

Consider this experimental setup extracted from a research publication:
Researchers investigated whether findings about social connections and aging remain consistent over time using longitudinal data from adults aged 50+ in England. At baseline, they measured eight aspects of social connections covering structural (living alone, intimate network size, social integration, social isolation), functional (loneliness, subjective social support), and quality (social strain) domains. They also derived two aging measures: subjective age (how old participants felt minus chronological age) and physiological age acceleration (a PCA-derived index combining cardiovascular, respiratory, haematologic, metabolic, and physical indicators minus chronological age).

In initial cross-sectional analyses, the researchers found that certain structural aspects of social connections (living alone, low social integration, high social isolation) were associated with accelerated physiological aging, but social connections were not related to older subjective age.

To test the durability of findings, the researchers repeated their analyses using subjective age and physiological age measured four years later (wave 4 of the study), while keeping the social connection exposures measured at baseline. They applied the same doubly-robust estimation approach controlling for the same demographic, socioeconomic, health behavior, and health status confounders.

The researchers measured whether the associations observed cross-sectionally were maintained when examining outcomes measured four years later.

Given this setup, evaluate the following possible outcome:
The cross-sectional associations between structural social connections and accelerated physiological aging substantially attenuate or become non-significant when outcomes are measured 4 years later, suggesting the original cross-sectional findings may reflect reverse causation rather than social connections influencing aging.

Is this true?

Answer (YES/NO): NO